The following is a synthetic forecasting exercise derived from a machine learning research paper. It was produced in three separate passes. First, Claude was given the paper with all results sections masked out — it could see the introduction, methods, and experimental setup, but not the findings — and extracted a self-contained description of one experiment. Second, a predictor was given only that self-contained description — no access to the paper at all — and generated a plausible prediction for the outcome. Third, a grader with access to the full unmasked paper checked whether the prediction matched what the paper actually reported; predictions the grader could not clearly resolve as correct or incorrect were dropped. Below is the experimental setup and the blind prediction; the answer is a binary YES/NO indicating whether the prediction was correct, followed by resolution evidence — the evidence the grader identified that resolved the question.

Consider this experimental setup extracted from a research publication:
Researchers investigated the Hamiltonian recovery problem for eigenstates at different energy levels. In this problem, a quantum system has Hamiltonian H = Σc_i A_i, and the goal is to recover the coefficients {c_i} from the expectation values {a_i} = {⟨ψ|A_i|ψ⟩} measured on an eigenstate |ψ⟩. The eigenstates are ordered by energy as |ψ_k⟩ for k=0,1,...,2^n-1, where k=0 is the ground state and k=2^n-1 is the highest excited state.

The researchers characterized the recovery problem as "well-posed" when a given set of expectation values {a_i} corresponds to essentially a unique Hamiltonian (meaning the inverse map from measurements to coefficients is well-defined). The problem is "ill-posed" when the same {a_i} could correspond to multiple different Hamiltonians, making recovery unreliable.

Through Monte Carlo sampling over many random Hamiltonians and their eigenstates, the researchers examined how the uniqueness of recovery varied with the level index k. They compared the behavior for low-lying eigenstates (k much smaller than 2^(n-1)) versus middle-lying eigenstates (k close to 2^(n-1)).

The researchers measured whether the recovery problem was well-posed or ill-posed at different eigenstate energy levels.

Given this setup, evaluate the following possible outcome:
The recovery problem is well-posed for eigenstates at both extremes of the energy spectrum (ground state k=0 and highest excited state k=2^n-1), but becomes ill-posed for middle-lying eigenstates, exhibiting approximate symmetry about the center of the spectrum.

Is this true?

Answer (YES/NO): NO